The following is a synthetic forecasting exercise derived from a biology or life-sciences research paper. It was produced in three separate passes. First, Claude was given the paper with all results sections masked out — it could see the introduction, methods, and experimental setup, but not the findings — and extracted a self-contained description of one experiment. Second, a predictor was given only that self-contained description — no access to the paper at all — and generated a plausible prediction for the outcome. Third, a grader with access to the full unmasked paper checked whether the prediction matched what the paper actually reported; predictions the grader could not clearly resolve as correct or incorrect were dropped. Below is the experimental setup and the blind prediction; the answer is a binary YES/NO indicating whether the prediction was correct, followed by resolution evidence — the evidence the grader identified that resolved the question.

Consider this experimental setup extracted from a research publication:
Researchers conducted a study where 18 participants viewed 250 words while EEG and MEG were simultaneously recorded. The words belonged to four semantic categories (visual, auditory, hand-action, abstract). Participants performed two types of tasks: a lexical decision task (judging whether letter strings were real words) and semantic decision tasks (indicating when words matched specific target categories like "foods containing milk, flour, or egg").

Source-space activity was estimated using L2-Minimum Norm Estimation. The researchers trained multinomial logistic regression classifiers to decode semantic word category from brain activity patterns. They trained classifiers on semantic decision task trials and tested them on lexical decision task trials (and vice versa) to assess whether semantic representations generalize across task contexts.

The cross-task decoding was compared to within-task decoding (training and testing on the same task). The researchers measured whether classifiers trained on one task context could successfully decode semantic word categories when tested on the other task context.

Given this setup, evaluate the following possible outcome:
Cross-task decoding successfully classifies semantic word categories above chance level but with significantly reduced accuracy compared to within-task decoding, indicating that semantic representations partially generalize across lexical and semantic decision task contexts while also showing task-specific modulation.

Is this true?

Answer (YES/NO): NO